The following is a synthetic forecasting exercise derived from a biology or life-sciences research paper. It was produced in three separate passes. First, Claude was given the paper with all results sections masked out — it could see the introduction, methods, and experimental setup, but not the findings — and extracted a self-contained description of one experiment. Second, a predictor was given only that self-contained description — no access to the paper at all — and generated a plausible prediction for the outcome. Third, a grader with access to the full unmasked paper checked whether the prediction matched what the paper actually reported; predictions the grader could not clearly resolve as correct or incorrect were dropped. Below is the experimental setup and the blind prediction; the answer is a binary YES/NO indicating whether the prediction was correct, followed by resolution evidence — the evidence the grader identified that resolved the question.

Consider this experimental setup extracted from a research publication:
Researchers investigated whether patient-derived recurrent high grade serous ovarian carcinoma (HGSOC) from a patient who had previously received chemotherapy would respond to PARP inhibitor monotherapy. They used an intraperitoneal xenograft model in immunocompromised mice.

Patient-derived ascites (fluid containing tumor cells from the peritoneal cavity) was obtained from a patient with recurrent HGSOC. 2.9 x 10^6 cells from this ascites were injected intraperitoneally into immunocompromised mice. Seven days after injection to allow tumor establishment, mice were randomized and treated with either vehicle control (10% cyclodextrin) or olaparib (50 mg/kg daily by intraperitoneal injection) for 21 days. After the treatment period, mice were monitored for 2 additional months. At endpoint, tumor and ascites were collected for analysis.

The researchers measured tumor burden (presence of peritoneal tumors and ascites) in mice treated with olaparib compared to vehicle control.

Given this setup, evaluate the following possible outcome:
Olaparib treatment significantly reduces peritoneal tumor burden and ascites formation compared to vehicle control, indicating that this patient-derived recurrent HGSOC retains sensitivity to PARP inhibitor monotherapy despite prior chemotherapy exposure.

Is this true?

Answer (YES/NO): NO